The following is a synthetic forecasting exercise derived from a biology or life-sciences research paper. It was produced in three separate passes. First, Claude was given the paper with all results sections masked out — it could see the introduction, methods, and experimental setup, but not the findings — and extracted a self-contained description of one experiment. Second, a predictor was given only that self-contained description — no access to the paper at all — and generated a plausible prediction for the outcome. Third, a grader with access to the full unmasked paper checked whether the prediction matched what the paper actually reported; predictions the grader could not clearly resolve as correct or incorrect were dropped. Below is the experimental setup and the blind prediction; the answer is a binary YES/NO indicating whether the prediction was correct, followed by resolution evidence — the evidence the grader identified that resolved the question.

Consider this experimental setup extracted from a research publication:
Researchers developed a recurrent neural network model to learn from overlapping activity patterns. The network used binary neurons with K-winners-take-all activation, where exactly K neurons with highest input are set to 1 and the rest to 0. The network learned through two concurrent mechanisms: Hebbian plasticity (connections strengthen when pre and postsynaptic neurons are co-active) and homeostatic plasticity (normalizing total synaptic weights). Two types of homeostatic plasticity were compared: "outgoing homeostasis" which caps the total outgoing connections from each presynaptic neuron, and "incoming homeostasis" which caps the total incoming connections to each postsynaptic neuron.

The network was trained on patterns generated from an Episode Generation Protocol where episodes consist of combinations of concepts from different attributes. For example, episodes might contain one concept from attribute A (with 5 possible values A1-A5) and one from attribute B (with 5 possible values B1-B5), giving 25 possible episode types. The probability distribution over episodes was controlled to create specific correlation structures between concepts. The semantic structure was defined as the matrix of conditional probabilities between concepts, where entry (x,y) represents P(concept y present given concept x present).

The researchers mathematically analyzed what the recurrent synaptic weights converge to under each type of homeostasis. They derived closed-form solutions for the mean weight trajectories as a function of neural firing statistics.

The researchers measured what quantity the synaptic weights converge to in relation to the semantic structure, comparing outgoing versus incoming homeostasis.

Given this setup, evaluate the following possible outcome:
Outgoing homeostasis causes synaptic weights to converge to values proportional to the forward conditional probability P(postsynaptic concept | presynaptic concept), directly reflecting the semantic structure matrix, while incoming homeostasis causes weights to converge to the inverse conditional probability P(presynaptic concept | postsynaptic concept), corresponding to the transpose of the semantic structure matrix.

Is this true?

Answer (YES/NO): YES